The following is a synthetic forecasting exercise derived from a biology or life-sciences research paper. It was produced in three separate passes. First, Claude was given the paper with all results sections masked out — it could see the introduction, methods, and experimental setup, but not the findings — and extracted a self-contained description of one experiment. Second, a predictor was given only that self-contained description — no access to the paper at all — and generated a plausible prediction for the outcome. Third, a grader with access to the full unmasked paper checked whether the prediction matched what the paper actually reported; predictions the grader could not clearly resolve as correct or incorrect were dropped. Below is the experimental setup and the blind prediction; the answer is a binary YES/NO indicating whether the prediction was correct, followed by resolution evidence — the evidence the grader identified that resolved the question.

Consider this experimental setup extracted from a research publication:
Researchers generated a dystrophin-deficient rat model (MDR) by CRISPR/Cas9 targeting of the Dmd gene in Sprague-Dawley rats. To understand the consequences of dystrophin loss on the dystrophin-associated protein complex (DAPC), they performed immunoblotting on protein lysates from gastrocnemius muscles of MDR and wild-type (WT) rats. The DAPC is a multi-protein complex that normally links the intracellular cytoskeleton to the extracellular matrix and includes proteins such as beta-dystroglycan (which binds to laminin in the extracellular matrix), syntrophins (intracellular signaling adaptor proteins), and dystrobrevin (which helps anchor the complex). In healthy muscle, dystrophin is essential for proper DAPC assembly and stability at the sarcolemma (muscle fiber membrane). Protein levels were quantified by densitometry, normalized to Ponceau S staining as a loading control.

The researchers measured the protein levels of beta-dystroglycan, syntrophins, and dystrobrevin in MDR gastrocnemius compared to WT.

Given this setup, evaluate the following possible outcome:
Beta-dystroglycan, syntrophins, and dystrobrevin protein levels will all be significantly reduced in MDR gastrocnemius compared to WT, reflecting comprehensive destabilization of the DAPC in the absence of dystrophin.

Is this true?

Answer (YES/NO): YES